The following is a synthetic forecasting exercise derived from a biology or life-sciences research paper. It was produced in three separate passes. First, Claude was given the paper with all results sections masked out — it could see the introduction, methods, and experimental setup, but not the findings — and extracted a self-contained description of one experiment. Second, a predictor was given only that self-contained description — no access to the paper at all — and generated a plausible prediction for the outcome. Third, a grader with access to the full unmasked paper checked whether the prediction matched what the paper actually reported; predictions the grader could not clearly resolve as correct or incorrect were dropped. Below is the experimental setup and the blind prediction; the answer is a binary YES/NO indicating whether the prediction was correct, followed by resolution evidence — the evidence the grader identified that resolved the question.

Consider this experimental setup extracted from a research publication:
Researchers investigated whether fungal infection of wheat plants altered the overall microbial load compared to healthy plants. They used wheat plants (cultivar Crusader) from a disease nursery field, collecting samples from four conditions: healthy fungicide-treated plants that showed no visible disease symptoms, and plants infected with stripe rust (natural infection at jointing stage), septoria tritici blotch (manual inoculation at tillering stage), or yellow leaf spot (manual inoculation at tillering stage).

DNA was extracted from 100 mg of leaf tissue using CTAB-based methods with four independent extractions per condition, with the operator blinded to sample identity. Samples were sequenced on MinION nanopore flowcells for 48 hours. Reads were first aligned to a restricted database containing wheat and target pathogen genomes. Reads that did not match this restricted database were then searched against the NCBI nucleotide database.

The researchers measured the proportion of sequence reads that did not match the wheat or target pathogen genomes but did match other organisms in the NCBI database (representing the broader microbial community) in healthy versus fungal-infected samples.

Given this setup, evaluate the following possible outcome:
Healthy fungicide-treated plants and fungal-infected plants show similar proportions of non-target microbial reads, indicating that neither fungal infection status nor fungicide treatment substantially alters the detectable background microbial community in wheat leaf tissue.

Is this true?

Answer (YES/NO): NO